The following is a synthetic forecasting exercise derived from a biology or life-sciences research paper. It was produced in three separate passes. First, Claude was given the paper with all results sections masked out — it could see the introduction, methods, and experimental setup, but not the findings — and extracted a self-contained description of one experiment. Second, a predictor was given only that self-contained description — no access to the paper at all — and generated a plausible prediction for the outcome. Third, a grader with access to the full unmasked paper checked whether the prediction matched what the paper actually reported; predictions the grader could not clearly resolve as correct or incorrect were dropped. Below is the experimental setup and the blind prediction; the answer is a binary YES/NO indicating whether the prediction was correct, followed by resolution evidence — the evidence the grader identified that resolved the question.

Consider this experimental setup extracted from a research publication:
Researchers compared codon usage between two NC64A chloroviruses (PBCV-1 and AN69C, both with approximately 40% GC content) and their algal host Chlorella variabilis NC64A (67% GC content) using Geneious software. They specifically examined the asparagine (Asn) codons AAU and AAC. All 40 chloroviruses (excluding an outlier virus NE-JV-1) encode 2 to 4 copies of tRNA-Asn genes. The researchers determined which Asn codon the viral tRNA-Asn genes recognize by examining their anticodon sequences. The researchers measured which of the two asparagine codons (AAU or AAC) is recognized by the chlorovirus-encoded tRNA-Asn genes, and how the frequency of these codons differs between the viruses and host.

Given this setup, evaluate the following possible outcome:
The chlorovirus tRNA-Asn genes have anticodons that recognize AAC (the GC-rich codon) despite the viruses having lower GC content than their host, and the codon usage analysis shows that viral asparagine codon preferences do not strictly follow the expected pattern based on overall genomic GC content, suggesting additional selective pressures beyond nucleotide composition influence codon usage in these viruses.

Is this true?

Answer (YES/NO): NO